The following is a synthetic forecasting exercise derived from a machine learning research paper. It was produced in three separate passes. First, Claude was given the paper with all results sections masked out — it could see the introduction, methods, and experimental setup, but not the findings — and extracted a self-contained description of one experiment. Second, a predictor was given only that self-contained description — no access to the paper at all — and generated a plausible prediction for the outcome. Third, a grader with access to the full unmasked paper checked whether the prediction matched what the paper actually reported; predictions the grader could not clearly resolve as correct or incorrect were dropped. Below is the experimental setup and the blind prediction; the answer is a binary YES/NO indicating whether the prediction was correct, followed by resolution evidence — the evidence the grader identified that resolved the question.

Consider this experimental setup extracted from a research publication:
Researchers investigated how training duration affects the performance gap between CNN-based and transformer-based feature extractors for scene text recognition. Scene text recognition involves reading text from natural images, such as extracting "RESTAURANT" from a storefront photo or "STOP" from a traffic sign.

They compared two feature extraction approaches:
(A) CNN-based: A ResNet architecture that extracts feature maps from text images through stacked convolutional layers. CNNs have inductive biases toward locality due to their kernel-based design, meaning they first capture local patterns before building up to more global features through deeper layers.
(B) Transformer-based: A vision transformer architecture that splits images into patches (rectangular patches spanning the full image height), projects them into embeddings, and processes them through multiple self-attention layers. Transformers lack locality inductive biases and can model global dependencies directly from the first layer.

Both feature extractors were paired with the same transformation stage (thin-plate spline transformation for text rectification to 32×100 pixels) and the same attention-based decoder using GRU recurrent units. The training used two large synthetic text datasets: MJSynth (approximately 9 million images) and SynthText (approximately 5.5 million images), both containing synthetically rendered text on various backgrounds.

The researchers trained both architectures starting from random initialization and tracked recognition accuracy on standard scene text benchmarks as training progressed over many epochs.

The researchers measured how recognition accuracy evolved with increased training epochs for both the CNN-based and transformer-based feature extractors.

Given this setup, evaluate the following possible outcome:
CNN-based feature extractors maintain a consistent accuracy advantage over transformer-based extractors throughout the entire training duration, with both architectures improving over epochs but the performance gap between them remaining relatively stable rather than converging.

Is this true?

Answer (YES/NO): NO